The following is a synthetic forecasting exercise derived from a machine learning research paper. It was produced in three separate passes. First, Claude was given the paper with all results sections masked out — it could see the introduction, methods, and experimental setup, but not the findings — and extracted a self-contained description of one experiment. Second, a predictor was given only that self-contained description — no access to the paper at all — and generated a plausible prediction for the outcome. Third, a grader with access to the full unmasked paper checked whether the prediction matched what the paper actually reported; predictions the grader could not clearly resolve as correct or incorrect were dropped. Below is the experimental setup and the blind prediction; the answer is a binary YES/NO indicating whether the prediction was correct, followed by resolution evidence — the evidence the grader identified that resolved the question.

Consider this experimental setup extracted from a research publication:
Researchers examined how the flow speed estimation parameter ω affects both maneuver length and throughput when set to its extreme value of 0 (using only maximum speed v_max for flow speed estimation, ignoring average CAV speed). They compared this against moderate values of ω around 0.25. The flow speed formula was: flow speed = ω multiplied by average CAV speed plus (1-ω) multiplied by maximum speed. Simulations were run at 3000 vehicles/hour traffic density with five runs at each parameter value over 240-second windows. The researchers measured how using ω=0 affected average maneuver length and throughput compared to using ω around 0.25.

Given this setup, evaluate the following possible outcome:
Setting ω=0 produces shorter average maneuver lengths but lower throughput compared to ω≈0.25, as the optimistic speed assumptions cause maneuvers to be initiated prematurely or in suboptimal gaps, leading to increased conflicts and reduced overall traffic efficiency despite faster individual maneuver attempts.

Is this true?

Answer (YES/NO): NO